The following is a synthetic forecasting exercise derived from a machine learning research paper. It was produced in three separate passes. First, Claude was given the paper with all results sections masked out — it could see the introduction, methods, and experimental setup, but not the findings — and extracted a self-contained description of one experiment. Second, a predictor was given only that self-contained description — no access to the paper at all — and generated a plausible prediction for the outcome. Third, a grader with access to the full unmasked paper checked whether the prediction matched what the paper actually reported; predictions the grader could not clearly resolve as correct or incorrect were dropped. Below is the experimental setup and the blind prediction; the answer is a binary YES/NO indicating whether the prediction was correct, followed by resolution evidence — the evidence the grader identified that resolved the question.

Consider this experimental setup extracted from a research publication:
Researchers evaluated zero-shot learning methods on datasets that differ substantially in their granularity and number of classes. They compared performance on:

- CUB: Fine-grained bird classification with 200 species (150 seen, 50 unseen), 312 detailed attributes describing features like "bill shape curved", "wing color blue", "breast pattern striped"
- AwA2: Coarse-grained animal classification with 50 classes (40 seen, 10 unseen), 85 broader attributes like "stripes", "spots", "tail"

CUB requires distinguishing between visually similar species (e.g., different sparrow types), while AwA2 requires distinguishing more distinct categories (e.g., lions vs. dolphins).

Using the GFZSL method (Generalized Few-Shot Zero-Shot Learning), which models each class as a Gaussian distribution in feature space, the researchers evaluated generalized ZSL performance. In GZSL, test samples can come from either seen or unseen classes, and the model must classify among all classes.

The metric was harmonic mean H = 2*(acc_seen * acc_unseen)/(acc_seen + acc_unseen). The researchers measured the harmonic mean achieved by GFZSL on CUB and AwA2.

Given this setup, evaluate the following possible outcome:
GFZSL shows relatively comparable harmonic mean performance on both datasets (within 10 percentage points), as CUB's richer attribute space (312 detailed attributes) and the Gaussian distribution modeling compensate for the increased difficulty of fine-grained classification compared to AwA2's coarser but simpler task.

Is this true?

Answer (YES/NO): NO